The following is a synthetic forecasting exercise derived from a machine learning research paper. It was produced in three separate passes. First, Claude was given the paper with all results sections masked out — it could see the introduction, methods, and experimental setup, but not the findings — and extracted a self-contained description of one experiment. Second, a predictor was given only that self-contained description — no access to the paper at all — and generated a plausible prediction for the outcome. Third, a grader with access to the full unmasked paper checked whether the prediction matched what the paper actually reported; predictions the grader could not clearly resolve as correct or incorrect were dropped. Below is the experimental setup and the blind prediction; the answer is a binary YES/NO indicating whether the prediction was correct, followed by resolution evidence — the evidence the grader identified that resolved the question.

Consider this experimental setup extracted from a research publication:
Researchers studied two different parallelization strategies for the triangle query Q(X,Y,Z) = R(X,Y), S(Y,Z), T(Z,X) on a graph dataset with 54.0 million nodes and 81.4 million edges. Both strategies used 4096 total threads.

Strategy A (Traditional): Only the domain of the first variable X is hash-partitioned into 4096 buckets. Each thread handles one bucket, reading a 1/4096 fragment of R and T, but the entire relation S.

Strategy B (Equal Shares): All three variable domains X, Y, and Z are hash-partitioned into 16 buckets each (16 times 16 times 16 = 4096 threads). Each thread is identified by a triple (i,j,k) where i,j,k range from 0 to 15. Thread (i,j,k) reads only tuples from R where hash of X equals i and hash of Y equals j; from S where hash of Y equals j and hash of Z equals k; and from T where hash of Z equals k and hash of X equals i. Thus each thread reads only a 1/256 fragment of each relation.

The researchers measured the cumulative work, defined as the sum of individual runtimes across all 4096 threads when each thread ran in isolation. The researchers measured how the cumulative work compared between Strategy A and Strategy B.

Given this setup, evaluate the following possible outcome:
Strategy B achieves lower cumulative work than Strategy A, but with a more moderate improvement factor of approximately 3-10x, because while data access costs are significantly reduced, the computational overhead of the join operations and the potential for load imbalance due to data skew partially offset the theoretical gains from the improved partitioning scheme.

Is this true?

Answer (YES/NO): NO